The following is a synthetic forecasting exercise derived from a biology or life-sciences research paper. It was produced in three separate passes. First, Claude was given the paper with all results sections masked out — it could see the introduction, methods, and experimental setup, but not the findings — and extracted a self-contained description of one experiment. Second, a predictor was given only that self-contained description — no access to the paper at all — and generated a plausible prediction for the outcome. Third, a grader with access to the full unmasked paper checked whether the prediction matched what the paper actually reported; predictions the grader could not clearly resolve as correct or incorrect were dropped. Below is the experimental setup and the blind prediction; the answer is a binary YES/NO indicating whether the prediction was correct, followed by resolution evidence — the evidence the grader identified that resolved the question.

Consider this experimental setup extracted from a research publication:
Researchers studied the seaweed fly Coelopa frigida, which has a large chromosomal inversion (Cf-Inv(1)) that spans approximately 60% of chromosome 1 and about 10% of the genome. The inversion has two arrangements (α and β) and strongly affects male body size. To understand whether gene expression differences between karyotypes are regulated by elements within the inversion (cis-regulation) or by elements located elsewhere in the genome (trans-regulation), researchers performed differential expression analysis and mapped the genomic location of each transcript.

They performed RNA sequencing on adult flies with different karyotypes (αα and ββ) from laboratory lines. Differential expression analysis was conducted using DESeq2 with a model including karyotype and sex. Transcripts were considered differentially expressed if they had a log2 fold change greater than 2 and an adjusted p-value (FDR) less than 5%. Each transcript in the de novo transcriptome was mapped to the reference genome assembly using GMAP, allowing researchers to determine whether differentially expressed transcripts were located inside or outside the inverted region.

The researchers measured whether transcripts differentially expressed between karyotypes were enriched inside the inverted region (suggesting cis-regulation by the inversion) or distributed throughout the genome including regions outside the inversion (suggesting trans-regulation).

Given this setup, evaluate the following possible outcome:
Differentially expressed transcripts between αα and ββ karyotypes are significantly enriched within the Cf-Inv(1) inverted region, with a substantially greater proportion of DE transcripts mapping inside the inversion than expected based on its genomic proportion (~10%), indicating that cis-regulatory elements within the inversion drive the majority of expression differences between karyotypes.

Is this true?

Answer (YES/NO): YES